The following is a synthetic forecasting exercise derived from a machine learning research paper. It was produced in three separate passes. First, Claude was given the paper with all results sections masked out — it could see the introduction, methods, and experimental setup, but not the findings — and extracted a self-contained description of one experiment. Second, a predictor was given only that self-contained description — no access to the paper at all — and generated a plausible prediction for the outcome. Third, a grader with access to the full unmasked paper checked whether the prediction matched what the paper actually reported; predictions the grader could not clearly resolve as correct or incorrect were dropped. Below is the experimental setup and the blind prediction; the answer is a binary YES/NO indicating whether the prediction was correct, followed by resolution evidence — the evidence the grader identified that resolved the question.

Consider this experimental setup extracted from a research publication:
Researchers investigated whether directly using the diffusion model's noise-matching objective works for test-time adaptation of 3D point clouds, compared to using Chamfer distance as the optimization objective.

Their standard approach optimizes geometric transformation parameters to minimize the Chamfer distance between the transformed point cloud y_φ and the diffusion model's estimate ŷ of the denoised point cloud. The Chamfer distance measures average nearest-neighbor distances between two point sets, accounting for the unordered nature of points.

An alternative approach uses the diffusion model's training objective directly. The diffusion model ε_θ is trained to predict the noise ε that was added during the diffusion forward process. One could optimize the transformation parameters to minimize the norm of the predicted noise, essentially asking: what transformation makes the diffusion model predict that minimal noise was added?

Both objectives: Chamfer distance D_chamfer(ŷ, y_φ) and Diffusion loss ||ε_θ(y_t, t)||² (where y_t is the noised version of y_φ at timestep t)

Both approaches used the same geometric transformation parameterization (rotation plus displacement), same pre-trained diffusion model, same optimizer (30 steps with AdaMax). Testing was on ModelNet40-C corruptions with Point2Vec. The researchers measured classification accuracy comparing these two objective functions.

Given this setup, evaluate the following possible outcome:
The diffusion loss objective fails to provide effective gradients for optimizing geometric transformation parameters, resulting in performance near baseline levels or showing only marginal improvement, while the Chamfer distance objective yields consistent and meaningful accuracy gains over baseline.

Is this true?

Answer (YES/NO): NO